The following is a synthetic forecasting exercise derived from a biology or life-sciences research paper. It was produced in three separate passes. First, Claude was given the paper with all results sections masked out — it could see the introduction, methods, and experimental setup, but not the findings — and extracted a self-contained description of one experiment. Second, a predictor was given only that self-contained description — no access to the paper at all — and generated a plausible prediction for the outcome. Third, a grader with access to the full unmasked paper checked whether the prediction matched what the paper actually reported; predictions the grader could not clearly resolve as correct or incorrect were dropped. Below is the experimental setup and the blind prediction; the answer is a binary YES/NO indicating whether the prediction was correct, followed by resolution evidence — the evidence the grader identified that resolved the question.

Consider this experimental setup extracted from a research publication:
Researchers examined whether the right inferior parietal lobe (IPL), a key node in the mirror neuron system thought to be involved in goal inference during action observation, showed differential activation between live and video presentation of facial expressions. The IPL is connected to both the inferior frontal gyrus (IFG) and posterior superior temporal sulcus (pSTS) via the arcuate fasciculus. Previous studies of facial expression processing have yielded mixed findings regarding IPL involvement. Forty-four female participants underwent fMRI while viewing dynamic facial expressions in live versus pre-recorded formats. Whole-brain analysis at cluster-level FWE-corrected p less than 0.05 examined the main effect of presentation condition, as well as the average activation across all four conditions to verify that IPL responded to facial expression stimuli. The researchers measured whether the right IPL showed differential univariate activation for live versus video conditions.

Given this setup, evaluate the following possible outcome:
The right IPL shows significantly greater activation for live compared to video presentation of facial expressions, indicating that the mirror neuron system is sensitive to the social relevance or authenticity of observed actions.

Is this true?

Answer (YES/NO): NO